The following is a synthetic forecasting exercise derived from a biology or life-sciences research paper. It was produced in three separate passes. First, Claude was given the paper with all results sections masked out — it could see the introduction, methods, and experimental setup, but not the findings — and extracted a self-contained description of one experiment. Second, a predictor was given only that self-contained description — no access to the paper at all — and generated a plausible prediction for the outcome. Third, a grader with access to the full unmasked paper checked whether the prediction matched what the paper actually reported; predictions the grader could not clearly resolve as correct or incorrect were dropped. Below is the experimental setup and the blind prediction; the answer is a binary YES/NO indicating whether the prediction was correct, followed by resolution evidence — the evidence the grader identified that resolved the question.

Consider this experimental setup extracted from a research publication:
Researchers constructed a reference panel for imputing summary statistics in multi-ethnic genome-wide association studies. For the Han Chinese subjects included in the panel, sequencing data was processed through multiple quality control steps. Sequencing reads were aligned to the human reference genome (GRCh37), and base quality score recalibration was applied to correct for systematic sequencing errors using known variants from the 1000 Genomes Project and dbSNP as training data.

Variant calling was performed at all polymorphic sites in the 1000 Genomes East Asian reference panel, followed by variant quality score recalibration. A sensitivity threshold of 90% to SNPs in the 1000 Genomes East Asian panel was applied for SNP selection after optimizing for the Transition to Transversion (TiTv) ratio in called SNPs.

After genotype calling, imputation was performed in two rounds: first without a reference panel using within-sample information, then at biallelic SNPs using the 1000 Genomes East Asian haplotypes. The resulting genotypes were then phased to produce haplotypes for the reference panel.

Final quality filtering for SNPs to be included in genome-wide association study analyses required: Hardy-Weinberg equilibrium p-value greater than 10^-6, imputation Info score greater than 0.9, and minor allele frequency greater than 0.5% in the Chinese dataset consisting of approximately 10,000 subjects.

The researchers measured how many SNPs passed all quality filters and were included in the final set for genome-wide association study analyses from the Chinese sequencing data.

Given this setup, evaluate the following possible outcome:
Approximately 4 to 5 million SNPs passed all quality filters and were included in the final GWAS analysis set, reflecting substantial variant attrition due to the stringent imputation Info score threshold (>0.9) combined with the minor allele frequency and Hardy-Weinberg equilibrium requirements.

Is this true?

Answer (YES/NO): NO